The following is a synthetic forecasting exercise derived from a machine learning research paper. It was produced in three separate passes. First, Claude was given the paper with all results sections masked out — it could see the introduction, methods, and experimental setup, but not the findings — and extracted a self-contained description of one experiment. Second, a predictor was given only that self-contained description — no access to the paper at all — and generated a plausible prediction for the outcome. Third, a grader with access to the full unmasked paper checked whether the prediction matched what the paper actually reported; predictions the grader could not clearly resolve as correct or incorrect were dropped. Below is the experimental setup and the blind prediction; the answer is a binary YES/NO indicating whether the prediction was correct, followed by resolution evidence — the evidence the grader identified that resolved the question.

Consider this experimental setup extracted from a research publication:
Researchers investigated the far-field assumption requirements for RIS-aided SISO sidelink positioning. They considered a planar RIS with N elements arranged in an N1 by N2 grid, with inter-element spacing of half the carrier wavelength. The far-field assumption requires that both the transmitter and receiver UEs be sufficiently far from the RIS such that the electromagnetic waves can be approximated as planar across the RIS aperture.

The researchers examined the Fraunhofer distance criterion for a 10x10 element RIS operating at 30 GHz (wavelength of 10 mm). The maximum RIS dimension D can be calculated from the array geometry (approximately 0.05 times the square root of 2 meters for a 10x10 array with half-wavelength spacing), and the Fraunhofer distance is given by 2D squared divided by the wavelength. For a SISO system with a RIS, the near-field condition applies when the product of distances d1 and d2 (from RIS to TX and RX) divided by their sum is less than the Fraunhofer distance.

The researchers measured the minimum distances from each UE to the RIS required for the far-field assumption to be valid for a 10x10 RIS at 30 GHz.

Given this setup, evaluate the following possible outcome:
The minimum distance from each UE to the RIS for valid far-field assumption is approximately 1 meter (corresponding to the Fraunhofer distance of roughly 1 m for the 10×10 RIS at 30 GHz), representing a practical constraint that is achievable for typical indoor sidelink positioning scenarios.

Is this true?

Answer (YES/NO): NO